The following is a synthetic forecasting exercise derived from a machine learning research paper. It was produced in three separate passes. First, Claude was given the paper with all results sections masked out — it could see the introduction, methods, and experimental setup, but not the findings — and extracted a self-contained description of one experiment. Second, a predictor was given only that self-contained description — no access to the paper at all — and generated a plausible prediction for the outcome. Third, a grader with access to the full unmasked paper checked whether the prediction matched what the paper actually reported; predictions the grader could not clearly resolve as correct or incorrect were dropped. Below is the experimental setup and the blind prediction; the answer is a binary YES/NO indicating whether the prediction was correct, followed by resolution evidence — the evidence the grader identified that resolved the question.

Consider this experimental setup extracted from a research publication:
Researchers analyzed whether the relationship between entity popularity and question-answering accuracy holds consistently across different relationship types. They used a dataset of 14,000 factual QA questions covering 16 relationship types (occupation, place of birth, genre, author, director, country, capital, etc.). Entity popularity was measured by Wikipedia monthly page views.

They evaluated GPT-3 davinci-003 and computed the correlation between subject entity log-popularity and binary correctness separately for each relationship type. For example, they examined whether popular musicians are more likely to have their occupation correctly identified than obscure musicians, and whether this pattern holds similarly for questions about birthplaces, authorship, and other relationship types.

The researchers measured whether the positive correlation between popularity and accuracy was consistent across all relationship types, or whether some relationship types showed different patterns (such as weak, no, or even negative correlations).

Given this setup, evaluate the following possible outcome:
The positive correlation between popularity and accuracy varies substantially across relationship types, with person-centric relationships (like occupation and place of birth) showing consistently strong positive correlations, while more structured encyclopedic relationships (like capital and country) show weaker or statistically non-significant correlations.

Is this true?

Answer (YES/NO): NO